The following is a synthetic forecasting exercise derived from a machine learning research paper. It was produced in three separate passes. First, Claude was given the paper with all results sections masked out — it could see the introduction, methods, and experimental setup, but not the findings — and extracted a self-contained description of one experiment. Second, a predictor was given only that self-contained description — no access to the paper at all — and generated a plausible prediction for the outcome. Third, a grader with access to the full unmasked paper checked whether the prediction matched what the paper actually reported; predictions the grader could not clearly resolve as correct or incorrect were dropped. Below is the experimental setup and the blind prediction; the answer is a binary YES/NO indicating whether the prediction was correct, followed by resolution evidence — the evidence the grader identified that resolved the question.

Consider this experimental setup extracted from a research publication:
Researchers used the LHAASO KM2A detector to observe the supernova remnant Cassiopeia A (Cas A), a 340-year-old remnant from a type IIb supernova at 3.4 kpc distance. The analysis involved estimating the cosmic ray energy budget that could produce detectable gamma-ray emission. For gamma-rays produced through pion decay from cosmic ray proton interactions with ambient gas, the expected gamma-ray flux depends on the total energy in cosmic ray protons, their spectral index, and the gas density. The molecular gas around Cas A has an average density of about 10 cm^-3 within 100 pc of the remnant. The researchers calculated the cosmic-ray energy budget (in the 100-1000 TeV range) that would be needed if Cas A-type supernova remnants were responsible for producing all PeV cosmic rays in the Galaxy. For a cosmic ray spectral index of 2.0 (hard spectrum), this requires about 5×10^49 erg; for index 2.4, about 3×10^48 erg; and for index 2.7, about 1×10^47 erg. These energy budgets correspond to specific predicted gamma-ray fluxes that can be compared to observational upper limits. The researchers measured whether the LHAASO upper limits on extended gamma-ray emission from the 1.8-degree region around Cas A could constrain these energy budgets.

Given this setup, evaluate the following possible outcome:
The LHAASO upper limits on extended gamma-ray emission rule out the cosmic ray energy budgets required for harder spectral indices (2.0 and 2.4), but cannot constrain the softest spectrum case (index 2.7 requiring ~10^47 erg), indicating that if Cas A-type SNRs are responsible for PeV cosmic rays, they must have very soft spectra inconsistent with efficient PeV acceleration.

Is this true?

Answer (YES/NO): NO